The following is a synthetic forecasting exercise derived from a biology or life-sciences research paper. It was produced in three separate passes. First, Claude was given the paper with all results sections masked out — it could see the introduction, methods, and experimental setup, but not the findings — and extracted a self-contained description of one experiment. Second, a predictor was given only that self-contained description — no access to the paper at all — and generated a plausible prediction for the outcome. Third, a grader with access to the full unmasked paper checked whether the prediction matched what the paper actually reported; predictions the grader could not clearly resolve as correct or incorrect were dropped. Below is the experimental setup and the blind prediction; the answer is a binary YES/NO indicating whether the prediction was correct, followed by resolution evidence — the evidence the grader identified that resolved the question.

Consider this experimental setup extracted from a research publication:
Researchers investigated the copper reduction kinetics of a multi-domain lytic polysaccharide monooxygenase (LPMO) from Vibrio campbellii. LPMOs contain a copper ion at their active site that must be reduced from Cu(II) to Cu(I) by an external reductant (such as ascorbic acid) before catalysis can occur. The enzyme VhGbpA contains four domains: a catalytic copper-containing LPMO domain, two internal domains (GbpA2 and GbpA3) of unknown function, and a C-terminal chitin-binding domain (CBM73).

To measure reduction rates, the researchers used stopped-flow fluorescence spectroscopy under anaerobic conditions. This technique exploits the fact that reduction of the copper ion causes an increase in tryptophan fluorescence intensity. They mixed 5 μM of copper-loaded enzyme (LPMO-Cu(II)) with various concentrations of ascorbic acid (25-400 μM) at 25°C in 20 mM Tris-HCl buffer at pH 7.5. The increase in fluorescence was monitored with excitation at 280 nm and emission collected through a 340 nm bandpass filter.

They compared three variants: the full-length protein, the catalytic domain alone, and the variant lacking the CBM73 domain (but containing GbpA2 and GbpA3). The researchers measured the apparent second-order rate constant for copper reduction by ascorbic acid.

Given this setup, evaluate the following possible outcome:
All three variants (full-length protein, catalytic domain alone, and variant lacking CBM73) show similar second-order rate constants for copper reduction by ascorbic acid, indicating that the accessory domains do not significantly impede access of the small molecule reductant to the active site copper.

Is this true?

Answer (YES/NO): YES